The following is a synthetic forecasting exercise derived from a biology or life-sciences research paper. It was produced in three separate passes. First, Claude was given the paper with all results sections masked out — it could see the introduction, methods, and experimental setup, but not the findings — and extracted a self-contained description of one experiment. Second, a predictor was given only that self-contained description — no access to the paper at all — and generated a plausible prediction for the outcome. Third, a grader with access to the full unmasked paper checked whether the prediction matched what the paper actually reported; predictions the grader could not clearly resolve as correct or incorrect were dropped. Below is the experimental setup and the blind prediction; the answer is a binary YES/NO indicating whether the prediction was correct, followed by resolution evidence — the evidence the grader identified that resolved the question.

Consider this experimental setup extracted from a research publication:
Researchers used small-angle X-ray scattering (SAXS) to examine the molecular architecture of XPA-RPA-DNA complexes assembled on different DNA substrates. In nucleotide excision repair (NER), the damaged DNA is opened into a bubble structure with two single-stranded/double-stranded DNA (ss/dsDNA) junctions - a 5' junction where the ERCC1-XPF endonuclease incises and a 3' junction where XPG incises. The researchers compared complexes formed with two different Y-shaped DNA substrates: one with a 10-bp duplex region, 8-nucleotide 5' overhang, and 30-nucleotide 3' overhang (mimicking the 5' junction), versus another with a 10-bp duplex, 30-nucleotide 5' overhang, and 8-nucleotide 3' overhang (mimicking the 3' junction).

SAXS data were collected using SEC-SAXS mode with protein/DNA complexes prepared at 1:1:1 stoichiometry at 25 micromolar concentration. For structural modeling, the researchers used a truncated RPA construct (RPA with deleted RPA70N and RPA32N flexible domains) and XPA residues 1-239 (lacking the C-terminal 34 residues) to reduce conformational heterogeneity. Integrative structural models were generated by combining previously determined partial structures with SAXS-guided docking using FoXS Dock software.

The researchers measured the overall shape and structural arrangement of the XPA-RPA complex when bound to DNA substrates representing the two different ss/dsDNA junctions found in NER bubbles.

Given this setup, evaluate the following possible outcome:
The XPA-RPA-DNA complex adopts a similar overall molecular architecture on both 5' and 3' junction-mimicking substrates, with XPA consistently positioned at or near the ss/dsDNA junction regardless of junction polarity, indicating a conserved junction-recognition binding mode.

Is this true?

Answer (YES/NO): NO